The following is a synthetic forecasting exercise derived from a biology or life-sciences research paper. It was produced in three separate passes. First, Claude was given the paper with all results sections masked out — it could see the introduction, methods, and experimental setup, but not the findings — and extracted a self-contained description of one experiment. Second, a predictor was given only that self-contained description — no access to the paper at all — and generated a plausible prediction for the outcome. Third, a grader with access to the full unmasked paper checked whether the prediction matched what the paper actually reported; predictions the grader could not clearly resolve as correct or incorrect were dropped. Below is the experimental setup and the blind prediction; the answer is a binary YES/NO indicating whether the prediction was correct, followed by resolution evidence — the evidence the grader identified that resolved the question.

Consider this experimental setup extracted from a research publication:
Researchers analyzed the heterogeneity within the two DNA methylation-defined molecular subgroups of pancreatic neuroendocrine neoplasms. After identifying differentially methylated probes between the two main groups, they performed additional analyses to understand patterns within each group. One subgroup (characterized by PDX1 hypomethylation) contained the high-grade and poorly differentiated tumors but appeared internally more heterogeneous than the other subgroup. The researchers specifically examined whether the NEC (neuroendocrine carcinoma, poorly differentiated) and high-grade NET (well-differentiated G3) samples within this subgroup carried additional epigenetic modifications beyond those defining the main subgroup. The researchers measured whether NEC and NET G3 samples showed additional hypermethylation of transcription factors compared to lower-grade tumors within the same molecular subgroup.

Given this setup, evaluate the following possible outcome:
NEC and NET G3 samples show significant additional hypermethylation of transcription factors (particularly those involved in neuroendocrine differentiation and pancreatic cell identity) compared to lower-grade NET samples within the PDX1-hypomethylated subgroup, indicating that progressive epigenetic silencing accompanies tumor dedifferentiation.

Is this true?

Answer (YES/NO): YES